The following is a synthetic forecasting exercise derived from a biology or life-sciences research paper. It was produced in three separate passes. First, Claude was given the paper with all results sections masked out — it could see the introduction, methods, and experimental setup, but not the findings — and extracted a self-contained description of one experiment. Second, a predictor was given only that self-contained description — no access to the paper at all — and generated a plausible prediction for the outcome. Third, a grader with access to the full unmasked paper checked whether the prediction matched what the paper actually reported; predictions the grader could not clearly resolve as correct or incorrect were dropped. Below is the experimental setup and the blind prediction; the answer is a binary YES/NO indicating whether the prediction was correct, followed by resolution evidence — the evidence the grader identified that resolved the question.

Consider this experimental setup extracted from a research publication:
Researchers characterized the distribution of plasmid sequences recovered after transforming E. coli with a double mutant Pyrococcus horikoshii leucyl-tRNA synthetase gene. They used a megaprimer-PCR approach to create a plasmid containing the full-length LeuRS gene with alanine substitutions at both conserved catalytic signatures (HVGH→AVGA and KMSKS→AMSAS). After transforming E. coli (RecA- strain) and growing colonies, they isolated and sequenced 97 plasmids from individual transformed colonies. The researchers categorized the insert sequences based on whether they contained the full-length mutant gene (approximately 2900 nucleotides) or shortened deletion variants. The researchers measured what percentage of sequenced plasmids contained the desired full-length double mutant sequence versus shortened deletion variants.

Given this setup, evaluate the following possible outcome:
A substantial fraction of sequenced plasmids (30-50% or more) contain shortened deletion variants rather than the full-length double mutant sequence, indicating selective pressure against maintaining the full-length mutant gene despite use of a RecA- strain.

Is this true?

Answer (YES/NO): YES